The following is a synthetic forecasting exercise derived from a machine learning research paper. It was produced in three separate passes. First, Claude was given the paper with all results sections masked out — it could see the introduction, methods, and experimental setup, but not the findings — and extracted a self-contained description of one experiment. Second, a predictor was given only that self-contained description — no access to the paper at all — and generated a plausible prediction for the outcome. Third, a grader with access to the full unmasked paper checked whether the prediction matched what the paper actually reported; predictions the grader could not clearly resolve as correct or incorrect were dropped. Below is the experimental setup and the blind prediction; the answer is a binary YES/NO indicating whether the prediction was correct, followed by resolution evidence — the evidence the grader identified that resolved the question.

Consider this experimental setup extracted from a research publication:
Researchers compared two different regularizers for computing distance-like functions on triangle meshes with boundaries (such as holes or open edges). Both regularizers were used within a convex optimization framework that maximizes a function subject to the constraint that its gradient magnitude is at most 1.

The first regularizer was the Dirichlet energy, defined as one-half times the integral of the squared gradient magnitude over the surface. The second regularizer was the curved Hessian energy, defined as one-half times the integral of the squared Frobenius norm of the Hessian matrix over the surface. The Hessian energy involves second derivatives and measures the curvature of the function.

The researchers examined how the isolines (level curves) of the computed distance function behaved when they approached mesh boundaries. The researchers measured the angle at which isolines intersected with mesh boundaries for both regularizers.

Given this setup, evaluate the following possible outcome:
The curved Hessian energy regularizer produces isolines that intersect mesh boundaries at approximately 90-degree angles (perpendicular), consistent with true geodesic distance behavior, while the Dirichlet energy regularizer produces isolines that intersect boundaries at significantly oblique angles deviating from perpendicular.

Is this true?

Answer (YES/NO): NO